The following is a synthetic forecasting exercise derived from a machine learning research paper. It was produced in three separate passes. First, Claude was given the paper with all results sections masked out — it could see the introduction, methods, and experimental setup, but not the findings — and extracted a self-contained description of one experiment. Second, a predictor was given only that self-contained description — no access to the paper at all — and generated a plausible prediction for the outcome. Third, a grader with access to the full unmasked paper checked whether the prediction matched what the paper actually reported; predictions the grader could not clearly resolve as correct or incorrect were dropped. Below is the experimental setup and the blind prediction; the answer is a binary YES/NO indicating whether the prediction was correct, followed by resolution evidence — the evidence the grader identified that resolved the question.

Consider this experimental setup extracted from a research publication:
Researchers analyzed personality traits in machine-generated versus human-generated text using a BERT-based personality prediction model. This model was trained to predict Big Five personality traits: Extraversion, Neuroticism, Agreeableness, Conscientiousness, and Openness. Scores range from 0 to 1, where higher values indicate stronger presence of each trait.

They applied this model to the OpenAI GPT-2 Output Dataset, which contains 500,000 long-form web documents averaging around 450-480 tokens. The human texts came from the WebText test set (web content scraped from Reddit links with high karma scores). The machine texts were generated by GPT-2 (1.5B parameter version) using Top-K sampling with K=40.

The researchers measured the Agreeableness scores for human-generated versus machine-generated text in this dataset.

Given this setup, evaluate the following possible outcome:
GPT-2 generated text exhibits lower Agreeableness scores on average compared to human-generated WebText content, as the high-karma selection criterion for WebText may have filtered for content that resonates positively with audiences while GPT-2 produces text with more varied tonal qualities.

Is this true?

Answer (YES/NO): YES